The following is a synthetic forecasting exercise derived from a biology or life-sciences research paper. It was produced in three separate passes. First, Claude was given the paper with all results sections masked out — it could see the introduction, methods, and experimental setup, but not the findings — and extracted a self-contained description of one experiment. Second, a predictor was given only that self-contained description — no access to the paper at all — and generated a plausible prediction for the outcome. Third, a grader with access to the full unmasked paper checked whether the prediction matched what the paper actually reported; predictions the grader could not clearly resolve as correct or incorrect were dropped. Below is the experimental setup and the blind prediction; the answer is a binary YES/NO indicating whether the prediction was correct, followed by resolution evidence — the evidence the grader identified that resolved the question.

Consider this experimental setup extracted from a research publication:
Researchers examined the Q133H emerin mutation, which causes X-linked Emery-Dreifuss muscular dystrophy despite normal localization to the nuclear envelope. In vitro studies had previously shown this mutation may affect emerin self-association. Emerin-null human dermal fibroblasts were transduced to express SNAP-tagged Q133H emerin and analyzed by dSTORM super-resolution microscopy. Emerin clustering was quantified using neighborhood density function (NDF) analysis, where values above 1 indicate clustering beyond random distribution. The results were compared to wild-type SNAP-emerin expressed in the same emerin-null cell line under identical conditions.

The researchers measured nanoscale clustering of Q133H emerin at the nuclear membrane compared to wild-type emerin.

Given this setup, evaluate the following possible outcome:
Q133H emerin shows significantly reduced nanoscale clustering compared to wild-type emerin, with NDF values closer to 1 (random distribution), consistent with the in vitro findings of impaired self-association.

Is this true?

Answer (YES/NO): NO